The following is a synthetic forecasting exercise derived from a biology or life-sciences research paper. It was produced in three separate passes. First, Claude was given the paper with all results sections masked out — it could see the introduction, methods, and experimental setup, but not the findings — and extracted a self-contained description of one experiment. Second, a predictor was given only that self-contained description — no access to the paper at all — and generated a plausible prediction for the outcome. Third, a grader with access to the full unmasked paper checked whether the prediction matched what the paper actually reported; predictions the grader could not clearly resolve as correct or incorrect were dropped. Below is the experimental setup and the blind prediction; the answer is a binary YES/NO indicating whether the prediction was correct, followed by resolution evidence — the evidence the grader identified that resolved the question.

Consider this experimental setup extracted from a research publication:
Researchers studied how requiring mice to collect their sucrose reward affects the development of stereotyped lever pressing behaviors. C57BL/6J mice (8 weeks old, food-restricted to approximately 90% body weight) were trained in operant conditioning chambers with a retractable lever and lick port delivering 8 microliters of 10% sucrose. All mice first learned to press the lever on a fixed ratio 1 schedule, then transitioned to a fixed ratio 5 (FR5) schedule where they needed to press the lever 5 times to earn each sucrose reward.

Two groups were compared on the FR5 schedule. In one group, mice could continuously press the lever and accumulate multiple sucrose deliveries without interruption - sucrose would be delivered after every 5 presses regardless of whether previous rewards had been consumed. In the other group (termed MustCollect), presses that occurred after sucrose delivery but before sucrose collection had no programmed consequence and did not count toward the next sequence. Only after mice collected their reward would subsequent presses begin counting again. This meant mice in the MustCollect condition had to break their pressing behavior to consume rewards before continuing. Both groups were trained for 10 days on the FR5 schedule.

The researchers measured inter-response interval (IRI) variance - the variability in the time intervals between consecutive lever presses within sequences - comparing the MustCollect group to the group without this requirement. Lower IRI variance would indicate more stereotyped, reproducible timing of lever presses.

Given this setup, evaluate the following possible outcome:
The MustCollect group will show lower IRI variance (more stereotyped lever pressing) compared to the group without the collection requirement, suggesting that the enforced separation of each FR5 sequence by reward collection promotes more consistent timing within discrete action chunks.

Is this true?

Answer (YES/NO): NO